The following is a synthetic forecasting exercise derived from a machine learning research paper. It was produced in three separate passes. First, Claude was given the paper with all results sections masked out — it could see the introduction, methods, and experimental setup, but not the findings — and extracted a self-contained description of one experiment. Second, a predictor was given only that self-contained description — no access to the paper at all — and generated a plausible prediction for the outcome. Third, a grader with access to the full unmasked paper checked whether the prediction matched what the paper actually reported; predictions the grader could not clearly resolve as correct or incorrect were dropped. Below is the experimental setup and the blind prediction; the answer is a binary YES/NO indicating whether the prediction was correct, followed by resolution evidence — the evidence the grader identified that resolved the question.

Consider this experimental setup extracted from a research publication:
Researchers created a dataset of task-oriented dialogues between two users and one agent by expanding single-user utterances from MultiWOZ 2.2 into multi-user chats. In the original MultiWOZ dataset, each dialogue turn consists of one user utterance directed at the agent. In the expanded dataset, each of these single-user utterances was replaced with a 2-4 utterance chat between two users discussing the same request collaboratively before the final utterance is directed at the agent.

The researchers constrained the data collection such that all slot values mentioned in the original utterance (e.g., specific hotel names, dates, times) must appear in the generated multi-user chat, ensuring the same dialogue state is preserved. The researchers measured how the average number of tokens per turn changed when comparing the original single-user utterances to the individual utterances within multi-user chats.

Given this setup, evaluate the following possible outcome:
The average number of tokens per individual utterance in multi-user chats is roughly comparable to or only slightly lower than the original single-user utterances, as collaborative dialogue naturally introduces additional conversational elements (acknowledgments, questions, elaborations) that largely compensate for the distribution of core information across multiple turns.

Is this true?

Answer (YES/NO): NO